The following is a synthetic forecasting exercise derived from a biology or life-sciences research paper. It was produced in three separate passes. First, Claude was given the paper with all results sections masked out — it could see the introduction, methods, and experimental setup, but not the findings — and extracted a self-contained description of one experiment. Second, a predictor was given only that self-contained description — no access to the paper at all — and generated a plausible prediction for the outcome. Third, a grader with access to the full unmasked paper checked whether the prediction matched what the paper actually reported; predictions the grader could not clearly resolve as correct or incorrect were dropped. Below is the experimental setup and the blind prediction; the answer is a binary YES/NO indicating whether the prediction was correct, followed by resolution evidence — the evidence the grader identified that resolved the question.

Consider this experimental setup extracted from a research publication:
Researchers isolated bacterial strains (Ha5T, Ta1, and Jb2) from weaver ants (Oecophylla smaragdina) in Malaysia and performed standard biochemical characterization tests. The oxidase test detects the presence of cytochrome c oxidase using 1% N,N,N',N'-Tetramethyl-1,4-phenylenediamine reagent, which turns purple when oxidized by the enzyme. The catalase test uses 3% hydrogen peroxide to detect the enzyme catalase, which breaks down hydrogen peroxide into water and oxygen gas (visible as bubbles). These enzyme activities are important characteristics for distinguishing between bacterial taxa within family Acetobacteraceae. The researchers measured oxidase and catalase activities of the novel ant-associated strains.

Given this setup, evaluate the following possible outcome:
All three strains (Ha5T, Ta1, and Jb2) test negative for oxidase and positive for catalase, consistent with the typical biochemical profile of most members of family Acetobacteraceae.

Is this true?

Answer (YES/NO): YES